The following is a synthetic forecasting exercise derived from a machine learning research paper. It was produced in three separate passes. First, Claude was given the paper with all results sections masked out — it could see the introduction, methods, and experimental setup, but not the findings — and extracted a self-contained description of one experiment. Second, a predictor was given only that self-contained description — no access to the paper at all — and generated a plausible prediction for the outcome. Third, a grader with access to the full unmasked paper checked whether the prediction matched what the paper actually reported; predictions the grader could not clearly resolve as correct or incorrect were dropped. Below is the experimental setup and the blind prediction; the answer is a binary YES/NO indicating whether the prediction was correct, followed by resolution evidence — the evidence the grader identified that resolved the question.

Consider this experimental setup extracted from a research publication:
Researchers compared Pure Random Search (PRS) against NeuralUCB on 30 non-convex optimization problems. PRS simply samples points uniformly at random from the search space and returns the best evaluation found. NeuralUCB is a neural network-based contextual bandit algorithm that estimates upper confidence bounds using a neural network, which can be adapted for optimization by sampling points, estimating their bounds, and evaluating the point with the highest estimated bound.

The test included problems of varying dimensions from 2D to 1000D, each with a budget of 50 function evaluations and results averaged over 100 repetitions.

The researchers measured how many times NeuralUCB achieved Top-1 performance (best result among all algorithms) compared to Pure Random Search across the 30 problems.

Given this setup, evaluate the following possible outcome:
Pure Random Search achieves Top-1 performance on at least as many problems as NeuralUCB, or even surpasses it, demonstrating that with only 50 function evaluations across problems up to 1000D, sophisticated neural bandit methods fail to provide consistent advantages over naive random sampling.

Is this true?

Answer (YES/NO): YES